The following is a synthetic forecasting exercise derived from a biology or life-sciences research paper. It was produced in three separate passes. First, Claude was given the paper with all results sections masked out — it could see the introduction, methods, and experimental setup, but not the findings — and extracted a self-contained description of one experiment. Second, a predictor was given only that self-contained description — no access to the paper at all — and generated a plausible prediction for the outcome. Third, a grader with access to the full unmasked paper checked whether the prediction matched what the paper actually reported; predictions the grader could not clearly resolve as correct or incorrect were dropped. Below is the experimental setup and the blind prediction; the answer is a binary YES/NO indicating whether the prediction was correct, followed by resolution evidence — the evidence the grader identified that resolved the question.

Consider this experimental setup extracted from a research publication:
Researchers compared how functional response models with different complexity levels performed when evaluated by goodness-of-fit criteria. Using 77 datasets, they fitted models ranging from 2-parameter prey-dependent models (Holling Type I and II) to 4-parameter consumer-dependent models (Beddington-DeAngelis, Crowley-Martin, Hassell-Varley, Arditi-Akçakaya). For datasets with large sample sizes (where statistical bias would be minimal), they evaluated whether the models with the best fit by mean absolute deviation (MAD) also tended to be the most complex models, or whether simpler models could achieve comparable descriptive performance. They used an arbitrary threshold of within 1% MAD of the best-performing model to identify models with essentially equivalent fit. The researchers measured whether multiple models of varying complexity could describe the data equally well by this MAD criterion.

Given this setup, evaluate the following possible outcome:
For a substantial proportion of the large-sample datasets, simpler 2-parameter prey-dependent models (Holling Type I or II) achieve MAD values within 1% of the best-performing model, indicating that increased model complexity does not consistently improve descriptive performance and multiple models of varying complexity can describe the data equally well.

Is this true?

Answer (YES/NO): YES